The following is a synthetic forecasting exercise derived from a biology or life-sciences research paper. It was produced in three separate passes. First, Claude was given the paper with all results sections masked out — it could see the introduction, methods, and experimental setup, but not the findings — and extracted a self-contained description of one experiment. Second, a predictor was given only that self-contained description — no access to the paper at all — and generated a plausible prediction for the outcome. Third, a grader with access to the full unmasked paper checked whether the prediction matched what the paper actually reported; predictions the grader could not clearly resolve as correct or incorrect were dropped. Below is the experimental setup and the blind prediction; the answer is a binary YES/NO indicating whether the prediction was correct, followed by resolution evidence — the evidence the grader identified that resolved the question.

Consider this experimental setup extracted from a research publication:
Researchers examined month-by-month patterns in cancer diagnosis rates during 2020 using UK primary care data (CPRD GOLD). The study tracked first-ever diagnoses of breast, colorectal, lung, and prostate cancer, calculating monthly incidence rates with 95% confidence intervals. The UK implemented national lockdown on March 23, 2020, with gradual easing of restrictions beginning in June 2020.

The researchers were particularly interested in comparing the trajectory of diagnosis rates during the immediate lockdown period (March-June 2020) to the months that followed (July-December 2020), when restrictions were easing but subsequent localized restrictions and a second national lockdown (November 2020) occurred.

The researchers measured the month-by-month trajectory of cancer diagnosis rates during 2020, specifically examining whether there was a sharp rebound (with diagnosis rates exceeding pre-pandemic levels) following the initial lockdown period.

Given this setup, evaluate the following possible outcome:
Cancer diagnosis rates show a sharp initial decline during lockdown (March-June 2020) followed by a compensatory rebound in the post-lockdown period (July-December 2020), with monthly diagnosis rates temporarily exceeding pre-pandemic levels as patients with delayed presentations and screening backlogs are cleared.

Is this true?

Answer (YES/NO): NO